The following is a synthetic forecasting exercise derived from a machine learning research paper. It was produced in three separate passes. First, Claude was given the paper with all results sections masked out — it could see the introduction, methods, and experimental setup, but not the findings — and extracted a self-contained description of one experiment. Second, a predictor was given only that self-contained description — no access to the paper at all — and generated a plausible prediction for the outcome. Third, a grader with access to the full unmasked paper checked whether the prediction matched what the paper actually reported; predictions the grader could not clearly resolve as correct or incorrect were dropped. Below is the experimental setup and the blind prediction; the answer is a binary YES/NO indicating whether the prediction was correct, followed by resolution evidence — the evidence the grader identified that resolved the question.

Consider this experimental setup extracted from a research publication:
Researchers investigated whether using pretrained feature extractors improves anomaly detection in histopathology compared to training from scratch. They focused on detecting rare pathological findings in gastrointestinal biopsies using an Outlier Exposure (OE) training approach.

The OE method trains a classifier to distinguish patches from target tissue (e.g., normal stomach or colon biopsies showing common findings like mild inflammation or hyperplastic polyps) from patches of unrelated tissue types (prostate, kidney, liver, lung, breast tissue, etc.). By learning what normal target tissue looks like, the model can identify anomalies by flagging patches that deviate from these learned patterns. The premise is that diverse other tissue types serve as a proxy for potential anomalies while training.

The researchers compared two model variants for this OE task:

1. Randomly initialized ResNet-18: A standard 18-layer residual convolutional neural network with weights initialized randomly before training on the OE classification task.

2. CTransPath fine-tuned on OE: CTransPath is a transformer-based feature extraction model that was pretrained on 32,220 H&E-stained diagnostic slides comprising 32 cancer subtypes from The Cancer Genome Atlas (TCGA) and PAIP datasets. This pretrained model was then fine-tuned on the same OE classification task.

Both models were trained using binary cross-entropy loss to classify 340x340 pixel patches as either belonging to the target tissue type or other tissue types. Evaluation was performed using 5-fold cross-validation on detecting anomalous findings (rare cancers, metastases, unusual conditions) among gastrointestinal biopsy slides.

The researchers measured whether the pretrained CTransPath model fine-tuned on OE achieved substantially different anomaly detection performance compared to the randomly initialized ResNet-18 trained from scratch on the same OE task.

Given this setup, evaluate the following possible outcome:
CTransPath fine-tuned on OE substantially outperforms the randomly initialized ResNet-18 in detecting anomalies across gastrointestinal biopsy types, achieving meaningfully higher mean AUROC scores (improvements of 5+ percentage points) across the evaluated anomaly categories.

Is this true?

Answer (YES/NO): NO